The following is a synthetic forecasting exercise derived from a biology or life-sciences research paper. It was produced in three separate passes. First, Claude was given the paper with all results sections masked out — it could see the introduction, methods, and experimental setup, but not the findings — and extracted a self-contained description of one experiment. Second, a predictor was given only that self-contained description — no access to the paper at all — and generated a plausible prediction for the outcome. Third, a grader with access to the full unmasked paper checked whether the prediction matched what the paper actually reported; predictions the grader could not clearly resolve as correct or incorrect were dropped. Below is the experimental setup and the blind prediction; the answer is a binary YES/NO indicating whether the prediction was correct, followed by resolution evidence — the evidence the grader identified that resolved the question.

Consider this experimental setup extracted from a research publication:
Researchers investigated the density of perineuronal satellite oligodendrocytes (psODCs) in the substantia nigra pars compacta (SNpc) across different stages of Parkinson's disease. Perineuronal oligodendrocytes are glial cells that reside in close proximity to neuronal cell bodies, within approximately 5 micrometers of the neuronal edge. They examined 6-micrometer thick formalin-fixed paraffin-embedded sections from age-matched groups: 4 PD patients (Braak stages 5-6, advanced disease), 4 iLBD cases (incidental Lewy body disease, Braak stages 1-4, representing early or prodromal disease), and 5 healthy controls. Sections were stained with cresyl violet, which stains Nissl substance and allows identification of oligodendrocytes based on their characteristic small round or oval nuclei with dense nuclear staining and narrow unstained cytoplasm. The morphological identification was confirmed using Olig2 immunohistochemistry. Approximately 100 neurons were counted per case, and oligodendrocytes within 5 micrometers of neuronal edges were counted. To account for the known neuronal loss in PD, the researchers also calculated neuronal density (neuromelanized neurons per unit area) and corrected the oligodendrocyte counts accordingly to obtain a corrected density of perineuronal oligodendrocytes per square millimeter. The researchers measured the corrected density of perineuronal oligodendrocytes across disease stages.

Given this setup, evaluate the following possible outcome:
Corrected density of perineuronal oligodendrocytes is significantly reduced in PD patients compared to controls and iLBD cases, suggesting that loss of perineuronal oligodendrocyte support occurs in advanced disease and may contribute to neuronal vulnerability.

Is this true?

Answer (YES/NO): YES